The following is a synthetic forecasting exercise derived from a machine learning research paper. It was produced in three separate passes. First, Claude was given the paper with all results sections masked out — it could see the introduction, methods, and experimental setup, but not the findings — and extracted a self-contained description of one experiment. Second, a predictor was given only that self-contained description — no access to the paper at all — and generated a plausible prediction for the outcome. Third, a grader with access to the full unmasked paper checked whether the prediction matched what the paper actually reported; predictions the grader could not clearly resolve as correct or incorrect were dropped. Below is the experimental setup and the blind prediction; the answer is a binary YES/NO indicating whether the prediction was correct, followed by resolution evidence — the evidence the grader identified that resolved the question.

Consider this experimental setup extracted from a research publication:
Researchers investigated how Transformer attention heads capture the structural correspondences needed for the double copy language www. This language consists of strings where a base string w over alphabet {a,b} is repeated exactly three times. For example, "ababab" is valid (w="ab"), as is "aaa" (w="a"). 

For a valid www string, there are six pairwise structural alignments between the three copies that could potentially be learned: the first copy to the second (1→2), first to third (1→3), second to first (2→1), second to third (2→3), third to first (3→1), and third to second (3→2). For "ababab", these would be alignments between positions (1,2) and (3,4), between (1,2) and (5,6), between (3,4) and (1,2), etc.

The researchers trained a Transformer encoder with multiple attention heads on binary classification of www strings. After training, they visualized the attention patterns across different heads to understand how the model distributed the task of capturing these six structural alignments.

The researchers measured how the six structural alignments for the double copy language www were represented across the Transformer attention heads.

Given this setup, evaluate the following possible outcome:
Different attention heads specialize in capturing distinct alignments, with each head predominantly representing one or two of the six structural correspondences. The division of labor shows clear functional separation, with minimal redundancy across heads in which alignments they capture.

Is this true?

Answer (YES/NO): NO